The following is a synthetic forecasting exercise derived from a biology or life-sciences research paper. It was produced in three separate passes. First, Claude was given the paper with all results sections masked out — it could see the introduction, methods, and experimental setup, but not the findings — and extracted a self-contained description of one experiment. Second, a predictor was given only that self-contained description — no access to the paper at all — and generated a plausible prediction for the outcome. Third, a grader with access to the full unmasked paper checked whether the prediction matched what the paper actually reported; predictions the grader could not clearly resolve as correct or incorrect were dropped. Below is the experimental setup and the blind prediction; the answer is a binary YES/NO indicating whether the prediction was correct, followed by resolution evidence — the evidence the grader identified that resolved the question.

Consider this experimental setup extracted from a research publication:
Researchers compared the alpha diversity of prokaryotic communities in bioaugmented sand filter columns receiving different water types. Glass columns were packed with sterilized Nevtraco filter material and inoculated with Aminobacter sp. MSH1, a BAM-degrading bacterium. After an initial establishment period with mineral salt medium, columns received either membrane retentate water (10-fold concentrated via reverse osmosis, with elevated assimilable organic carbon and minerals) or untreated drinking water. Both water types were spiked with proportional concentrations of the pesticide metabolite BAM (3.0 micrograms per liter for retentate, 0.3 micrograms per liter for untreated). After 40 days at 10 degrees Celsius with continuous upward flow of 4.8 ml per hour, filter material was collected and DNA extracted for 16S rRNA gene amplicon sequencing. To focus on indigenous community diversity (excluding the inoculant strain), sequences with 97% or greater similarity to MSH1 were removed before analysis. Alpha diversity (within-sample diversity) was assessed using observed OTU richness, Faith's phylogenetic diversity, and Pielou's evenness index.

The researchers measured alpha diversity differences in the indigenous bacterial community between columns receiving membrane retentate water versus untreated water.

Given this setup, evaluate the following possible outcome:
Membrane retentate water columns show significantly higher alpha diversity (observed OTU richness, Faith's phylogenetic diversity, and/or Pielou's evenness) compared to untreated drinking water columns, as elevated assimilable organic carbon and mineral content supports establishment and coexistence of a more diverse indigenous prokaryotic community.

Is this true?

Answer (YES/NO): NO